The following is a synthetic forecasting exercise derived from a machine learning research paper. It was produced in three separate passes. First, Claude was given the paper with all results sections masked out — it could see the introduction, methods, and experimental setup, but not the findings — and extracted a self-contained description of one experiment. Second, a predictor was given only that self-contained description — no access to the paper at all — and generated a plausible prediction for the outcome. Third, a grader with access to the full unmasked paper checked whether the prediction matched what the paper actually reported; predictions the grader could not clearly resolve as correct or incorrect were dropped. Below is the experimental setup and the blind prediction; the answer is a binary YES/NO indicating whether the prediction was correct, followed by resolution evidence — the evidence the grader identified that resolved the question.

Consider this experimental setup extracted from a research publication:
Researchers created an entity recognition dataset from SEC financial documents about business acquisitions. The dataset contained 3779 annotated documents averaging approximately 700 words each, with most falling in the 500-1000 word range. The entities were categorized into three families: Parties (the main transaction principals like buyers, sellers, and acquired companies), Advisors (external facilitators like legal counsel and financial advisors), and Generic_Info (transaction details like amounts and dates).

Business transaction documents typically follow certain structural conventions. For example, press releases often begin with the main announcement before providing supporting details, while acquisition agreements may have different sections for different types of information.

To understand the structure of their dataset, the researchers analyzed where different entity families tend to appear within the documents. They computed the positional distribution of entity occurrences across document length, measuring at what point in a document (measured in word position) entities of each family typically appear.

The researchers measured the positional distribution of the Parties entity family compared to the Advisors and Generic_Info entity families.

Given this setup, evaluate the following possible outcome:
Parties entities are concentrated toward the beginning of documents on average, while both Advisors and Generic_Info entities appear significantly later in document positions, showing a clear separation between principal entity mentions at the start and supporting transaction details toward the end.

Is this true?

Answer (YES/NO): YES